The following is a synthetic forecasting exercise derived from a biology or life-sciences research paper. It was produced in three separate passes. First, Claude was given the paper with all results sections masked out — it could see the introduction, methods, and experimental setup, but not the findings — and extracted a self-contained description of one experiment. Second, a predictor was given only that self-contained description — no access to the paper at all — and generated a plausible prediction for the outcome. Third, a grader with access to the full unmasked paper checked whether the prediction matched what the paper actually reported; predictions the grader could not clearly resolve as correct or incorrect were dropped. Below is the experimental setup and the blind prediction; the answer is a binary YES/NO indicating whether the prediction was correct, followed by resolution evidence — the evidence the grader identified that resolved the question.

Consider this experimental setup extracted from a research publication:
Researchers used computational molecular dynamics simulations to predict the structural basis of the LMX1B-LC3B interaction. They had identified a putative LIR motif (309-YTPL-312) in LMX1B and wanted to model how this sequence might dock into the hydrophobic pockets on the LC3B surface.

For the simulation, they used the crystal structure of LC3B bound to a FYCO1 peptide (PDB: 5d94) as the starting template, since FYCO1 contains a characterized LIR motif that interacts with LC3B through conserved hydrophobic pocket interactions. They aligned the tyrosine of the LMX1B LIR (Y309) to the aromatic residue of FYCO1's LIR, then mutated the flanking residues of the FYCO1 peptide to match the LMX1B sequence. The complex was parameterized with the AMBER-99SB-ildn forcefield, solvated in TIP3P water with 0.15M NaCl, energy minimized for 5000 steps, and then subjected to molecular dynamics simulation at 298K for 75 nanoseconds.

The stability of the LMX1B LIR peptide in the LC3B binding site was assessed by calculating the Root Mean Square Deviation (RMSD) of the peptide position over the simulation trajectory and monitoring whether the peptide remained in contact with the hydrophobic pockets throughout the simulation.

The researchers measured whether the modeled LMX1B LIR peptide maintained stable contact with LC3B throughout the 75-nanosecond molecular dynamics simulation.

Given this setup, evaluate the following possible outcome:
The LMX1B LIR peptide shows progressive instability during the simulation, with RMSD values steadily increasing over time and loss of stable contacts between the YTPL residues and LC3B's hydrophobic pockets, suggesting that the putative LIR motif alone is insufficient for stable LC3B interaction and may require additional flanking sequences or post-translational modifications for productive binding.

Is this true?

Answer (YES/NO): NO